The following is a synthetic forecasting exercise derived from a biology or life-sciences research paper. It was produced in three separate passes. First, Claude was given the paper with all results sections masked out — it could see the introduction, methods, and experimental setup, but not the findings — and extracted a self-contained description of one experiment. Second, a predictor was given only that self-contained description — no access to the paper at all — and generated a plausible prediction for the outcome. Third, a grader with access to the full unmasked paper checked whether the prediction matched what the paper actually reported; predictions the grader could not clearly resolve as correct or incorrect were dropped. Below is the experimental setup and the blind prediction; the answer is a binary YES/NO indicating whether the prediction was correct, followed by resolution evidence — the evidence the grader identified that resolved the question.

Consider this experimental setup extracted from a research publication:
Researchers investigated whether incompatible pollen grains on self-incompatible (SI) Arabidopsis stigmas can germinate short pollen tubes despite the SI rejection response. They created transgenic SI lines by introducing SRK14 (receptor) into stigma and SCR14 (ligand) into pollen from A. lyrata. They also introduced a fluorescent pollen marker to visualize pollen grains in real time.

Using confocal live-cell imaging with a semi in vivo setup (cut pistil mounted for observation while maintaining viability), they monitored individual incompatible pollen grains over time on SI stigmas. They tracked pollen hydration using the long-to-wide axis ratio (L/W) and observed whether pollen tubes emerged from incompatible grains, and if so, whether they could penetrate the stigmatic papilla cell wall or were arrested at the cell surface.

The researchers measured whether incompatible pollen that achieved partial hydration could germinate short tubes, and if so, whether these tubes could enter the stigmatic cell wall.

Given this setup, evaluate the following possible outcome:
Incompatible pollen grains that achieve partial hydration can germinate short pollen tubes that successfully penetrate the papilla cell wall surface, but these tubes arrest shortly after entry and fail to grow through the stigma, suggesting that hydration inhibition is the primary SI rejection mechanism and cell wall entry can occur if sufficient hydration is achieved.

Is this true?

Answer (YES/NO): NO